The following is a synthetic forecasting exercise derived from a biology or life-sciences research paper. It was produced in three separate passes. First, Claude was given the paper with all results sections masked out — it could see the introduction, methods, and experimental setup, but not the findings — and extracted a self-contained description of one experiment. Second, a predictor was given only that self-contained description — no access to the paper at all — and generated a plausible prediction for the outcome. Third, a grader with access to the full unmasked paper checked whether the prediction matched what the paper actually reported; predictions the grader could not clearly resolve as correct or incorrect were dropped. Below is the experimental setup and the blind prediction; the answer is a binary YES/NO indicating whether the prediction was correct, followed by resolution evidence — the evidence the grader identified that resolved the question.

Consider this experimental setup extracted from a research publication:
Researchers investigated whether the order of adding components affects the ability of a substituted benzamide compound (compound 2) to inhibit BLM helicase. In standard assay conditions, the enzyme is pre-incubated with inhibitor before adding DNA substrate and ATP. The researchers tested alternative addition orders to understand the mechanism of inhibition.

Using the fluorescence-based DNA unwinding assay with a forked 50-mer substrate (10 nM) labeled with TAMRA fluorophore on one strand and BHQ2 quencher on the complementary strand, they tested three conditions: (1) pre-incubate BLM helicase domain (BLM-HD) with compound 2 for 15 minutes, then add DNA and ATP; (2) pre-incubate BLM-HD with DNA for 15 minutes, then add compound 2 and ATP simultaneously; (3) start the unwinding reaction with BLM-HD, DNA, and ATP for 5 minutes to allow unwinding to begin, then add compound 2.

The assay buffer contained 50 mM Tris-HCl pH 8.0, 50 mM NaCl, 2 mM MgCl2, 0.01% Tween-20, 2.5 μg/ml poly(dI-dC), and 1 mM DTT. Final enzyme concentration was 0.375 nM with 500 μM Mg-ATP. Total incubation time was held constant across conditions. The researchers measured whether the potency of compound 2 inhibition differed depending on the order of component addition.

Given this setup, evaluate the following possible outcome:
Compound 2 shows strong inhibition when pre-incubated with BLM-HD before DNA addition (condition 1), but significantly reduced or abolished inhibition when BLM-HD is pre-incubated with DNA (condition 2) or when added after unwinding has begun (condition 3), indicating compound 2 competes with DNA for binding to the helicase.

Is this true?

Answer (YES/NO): NO